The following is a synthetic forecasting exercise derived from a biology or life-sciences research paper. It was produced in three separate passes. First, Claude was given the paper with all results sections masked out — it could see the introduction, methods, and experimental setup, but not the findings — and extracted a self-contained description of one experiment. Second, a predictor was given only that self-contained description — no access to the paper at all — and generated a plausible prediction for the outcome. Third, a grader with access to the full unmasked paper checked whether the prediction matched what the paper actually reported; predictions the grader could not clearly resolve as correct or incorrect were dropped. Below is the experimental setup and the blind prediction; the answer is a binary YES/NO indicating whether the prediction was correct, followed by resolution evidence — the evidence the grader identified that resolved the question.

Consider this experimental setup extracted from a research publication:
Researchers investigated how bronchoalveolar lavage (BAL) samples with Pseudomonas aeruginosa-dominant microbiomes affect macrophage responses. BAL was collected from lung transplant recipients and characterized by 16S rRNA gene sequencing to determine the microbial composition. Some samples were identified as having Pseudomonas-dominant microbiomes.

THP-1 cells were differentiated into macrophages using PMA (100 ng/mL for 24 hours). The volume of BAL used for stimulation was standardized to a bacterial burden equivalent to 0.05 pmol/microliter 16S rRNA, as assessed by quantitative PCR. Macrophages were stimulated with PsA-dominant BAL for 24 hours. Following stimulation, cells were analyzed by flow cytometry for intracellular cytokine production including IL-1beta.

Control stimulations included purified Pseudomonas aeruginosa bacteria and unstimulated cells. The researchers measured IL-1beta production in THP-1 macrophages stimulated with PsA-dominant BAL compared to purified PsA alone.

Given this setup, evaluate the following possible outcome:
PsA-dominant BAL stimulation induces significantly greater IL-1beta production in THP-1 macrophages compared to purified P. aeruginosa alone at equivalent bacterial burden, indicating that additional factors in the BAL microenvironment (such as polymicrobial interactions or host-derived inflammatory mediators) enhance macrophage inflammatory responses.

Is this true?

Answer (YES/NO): NO